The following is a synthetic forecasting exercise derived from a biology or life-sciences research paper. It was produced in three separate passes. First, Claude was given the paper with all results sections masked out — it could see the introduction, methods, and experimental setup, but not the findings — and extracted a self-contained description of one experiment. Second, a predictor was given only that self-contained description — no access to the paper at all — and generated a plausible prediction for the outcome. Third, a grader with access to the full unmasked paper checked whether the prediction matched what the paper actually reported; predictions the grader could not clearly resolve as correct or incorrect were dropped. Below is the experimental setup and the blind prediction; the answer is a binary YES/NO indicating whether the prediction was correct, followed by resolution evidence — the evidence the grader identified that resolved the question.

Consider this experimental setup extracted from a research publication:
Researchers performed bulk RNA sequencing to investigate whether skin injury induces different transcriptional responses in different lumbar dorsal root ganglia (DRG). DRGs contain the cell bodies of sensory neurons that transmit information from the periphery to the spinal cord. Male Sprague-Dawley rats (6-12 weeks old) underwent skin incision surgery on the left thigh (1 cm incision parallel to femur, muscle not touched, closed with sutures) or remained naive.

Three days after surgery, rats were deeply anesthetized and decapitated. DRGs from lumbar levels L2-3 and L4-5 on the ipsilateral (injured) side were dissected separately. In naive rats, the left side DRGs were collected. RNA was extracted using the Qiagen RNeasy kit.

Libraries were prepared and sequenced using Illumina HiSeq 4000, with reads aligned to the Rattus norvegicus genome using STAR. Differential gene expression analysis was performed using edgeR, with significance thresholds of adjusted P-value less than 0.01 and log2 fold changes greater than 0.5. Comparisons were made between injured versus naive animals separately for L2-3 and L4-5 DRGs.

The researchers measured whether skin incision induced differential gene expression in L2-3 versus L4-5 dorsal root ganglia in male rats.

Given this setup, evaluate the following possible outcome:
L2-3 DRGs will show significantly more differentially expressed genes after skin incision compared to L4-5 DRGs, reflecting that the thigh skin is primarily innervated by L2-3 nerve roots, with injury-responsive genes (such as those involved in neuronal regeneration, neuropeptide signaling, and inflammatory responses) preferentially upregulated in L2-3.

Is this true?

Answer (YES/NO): NO